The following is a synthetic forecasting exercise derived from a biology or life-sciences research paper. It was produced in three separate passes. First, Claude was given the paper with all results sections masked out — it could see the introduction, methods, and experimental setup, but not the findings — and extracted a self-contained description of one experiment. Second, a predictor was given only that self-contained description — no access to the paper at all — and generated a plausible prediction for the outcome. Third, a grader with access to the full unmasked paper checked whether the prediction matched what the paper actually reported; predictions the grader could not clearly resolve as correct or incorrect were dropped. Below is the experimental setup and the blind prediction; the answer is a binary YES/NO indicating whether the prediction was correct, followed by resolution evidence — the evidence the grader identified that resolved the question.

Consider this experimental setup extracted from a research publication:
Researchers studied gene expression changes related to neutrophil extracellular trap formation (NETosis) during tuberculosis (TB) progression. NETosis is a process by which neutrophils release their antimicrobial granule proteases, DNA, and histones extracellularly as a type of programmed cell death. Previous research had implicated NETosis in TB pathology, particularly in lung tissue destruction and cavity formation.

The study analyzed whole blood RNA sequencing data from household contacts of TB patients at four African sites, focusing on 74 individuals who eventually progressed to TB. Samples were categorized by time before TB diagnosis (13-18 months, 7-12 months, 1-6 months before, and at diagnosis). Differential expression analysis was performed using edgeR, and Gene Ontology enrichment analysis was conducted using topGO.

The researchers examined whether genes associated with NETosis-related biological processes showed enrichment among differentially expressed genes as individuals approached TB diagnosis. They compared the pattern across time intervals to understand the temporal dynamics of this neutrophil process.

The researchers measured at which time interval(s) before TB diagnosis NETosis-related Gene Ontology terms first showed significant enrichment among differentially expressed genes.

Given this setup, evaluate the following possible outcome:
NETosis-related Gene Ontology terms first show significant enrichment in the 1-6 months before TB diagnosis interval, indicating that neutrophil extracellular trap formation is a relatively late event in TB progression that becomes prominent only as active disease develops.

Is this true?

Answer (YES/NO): YES